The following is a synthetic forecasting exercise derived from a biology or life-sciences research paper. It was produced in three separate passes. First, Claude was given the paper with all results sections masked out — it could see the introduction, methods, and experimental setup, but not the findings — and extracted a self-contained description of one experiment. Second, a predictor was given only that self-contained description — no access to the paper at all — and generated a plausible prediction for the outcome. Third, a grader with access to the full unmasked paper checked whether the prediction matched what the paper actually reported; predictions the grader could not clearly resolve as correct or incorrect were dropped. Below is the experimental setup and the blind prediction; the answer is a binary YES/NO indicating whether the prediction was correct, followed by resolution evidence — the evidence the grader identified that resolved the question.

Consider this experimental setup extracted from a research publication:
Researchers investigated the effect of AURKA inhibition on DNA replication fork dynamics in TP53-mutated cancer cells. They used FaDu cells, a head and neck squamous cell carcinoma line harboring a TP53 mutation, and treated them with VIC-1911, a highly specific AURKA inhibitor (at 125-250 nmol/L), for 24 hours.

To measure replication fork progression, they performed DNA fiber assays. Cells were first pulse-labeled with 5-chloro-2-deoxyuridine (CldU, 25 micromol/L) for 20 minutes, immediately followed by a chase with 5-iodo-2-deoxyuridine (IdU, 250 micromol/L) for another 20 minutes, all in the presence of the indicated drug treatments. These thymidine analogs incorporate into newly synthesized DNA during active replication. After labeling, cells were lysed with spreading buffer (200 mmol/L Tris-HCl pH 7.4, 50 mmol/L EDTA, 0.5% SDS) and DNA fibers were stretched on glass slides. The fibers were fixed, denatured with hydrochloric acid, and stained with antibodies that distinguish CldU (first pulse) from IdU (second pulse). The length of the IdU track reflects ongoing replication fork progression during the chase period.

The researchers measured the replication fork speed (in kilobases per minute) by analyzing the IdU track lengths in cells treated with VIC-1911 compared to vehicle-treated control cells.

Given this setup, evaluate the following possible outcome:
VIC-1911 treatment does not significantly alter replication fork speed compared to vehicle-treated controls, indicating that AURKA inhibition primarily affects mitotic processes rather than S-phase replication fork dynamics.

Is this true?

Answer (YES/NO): NO